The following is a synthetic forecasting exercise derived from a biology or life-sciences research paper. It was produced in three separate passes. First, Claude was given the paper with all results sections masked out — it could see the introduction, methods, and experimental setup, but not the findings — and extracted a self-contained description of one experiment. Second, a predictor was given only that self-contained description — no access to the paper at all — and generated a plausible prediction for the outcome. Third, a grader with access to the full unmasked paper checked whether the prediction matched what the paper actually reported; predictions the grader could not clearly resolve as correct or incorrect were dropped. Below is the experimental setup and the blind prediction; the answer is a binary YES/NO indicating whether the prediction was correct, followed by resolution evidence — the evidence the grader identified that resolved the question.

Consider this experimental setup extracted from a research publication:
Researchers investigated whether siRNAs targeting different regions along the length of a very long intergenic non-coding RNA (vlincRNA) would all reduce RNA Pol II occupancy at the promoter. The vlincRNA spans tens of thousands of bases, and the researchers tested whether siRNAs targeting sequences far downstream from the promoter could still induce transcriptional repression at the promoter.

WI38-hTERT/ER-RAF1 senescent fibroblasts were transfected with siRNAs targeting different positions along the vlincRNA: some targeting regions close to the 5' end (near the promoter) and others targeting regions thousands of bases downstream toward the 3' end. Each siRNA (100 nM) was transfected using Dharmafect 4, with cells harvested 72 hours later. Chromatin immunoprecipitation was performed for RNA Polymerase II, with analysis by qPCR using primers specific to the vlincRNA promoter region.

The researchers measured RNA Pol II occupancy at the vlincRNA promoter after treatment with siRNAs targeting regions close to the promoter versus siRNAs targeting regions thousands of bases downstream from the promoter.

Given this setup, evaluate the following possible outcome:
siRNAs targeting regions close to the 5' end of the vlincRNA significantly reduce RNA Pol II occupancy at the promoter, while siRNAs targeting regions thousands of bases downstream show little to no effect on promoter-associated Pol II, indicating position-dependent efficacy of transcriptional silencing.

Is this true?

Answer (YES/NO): NO